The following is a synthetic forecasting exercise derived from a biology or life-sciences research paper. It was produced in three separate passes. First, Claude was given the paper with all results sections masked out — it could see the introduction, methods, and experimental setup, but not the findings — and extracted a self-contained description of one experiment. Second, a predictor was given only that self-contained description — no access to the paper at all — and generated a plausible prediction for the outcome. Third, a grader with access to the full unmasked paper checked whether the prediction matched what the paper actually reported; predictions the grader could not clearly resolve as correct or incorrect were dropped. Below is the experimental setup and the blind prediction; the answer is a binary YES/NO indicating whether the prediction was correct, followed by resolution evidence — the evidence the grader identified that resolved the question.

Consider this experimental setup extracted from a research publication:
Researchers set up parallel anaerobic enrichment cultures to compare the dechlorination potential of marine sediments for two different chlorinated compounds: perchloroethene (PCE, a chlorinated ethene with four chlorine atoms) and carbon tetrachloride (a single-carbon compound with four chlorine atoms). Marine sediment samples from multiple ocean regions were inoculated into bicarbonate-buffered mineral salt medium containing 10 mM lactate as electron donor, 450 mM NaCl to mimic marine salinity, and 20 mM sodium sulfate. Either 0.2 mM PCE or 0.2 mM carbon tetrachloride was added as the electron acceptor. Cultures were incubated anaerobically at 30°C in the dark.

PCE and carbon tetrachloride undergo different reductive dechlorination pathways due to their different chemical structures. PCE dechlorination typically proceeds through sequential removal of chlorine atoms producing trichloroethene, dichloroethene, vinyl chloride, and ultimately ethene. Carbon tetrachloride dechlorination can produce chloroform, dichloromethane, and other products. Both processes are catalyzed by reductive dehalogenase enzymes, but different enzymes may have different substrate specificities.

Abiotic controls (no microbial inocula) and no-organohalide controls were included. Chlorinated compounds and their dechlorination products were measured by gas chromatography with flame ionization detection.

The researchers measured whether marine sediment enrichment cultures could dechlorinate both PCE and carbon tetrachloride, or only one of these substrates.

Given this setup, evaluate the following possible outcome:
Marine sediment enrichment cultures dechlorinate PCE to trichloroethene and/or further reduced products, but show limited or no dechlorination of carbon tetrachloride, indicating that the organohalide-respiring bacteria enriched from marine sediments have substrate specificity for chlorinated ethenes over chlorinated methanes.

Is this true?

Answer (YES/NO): YES